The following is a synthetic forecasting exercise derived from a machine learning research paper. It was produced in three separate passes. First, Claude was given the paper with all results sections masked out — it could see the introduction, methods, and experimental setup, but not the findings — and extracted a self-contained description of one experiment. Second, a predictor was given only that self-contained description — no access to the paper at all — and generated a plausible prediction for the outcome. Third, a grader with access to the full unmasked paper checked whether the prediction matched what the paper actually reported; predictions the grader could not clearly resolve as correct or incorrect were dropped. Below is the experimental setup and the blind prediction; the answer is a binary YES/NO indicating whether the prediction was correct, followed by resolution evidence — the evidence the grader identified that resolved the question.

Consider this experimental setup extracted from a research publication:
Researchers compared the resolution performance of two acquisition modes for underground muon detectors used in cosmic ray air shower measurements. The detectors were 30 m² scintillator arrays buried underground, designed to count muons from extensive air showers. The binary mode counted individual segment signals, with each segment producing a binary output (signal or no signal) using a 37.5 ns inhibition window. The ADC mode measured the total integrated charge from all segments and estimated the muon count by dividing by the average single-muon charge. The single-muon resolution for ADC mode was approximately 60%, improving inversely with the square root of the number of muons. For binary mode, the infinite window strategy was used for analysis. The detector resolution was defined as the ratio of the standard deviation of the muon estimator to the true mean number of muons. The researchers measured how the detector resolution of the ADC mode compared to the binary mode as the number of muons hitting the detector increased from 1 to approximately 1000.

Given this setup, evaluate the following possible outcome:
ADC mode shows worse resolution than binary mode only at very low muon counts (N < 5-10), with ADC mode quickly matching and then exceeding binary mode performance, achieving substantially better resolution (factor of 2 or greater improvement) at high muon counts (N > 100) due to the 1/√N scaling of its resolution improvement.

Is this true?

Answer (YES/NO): NO